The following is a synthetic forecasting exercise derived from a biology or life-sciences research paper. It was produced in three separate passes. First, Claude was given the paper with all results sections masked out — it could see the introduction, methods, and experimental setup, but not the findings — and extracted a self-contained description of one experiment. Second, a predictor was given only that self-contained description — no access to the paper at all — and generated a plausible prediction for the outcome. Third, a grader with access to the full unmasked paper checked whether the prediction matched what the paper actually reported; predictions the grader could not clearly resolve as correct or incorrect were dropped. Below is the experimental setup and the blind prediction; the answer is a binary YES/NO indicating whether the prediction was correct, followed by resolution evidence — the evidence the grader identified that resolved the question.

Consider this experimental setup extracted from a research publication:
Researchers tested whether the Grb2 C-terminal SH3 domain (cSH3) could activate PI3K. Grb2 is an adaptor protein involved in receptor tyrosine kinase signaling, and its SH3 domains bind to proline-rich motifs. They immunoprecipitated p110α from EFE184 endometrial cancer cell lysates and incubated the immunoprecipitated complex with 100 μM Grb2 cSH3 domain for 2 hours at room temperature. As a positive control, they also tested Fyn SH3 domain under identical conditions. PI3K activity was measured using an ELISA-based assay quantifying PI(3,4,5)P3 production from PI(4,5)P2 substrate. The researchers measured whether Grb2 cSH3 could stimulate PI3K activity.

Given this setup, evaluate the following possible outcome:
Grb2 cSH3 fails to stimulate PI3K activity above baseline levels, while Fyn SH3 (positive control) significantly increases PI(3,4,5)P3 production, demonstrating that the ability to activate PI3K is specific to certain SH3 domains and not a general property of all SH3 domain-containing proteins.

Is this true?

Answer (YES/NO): NO